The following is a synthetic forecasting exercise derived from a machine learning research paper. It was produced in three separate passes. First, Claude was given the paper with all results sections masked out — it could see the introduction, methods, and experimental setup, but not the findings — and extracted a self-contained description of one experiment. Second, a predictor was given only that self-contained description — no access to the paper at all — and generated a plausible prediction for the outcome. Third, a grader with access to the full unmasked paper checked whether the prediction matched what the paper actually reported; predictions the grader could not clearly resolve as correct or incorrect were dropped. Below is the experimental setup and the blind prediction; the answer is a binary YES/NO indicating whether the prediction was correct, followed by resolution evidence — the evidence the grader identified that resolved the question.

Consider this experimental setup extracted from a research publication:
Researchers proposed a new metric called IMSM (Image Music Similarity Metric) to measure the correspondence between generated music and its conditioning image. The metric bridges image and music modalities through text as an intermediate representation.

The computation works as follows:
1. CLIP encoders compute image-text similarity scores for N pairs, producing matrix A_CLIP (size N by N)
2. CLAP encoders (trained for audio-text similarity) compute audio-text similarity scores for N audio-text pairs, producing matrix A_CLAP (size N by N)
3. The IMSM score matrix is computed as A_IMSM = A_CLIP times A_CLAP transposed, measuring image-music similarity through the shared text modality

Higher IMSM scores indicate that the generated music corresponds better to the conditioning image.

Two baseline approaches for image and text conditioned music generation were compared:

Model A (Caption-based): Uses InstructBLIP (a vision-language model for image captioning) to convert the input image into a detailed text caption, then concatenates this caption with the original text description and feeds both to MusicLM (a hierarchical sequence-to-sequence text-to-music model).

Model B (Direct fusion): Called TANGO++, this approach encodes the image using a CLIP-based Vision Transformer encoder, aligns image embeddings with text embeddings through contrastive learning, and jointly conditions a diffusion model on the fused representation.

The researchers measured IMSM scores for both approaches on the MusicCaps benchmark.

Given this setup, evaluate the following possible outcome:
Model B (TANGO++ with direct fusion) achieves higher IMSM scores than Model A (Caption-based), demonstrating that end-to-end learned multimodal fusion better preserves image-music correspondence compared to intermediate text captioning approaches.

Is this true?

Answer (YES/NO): YES